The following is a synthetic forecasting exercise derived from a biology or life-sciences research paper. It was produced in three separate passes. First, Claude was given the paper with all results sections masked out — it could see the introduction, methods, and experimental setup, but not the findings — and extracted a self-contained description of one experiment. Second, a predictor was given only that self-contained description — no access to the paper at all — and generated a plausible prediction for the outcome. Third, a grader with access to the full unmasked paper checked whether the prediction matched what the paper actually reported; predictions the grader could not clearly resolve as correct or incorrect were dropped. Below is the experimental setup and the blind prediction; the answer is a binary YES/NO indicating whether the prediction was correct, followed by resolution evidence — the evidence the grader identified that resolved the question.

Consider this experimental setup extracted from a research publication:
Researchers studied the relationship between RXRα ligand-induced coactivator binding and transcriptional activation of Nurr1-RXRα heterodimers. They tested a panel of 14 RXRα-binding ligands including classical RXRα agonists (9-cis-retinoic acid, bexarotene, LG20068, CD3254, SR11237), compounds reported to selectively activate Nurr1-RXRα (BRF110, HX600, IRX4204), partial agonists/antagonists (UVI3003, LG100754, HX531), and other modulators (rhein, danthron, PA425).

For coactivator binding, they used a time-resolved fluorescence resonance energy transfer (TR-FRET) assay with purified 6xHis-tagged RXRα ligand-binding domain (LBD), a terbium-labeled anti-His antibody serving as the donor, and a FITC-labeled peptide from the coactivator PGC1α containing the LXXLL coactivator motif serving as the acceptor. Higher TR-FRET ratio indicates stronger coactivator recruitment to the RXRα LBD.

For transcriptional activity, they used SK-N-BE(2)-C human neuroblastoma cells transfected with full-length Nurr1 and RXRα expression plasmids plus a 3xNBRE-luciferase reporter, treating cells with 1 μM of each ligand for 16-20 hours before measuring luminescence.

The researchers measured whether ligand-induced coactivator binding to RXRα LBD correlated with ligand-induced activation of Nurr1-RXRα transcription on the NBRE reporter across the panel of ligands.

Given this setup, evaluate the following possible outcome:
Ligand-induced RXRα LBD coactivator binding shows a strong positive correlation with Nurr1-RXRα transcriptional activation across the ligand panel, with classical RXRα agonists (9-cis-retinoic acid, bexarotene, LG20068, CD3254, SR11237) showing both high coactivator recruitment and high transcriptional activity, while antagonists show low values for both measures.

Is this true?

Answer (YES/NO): NO